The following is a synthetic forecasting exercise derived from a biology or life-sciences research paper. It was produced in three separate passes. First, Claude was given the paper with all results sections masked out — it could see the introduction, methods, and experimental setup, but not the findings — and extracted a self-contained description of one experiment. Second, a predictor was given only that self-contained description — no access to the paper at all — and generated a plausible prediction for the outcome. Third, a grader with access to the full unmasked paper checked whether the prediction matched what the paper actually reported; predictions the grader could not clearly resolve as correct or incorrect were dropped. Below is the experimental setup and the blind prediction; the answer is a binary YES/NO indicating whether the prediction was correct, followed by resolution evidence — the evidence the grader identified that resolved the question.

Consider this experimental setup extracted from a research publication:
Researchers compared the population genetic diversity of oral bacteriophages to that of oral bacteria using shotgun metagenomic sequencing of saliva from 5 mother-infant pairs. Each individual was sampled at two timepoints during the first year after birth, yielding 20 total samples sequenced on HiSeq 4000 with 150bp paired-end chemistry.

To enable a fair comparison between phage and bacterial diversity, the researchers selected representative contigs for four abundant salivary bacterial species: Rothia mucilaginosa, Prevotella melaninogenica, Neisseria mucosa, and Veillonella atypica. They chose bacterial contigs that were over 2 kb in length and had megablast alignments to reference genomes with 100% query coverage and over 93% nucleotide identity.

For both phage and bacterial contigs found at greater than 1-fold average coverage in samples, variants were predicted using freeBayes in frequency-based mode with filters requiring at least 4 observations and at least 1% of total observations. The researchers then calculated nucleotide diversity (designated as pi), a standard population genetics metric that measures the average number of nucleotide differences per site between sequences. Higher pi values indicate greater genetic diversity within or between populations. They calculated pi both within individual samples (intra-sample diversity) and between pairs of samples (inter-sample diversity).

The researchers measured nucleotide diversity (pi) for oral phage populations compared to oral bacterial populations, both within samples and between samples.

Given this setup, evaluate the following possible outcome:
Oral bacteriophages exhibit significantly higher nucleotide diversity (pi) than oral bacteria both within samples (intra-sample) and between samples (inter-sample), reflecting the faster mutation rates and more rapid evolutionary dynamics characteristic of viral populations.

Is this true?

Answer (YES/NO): NO